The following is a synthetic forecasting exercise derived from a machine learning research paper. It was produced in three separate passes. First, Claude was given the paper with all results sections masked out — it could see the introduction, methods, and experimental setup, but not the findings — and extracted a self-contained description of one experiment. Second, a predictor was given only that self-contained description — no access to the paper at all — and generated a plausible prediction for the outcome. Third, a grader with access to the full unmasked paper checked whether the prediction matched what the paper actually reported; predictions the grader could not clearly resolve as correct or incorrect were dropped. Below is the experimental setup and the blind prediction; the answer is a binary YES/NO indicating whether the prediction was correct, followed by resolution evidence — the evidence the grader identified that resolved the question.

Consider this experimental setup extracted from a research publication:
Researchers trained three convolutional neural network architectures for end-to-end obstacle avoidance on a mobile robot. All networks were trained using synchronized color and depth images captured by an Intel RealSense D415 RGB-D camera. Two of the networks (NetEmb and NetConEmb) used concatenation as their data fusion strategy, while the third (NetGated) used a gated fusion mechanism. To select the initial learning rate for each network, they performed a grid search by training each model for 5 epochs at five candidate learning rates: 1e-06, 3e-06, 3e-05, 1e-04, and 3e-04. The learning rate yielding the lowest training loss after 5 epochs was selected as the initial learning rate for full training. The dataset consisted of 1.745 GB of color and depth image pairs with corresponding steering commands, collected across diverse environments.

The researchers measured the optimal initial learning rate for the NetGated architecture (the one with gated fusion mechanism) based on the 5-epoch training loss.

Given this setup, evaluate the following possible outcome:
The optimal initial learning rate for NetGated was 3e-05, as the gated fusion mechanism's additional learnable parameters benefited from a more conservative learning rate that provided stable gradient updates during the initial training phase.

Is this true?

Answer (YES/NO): YES